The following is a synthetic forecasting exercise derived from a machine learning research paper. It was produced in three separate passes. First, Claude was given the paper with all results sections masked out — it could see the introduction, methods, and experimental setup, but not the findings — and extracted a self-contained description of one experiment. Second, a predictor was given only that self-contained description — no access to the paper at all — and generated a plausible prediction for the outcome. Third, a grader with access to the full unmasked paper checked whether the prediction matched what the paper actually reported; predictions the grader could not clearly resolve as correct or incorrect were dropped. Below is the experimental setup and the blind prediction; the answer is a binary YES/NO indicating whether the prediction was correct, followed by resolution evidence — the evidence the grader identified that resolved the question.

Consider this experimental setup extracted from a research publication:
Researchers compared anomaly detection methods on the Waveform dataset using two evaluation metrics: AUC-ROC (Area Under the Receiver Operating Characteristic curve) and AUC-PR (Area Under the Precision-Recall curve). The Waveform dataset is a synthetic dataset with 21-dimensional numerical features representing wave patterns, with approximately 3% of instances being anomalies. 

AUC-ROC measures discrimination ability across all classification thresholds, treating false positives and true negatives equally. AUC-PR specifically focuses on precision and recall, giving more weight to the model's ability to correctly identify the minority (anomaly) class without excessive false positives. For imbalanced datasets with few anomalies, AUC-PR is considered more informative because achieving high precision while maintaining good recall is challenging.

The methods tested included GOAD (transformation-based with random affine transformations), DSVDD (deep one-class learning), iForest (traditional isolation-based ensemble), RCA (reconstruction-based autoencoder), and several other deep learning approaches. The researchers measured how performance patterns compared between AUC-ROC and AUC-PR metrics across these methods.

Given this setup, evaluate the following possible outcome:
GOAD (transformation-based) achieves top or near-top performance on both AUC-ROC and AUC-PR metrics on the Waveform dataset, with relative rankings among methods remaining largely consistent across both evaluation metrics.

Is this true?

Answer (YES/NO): NO